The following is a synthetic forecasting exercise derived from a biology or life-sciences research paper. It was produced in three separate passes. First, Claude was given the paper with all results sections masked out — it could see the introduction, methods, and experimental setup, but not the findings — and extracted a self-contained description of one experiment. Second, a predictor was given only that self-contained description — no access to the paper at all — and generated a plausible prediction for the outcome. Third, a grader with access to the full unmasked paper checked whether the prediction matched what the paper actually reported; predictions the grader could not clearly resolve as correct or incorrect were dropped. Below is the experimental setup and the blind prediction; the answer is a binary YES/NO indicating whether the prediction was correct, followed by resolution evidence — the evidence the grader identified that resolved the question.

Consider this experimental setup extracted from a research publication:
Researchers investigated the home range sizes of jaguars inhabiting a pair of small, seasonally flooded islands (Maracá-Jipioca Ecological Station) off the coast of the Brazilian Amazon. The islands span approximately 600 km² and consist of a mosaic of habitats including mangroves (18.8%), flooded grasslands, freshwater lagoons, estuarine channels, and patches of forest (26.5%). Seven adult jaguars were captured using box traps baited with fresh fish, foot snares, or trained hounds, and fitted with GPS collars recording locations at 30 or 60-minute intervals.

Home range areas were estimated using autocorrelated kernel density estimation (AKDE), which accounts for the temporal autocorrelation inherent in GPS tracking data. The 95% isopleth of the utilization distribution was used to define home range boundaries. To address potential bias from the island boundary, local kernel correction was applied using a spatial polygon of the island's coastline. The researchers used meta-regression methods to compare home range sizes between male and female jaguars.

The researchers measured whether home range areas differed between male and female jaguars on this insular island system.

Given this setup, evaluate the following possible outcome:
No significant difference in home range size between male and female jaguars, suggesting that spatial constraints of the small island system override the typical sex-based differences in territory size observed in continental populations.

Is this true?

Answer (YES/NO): NO